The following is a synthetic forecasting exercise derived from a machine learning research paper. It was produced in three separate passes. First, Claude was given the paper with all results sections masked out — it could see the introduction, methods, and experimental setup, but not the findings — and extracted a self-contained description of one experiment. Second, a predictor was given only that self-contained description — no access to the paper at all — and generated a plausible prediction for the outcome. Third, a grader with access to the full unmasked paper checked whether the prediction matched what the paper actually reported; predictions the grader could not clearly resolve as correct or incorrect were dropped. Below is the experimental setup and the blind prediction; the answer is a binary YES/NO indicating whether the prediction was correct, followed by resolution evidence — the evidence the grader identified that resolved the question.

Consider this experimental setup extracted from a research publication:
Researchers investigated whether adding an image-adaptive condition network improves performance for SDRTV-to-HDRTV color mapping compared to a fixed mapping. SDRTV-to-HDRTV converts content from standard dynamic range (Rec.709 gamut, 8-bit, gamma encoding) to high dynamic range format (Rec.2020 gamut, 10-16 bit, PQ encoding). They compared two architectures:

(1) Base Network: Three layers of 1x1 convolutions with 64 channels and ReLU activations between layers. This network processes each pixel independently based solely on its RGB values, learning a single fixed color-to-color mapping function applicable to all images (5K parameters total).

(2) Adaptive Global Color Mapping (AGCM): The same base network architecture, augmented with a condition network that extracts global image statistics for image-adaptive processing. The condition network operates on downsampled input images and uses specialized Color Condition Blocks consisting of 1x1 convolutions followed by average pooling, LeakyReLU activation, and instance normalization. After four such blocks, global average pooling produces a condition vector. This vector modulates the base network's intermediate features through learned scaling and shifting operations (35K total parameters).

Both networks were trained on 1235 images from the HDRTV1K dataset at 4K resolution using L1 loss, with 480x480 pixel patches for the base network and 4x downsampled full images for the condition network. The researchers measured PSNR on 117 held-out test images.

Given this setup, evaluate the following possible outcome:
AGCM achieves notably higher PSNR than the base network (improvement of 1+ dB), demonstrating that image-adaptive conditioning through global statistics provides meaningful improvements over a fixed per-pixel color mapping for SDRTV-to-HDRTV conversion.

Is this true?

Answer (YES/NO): NO